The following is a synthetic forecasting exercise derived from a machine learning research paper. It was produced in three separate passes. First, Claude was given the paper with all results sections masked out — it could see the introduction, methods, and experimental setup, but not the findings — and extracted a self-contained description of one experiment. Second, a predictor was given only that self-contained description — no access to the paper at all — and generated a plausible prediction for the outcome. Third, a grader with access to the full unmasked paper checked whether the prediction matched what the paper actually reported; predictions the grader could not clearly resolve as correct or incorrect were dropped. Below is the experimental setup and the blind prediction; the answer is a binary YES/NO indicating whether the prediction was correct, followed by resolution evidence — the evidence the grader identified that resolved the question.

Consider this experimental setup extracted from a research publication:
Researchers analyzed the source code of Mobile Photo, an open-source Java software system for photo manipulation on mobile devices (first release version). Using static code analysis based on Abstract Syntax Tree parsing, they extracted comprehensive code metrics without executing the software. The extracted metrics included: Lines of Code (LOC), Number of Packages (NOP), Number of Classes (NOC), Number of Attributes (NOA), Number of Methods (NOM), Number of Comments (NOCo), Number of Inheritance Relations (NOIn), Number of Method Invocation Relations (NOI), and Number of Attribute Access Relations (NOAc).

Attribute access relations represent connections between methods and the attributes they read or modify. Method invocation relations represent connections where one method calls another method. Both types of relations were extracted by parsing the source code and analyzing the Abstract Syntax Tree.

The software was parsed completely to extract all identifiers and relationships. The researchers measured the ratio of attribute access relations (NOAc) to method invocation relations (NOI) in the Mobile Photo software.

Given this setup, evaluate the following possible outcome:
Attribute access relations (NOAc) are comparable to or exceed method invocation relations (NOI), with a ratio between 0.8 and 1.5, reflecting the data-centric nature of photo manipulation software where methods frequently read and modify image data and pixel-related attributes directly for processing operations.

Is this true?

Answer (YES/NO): NO